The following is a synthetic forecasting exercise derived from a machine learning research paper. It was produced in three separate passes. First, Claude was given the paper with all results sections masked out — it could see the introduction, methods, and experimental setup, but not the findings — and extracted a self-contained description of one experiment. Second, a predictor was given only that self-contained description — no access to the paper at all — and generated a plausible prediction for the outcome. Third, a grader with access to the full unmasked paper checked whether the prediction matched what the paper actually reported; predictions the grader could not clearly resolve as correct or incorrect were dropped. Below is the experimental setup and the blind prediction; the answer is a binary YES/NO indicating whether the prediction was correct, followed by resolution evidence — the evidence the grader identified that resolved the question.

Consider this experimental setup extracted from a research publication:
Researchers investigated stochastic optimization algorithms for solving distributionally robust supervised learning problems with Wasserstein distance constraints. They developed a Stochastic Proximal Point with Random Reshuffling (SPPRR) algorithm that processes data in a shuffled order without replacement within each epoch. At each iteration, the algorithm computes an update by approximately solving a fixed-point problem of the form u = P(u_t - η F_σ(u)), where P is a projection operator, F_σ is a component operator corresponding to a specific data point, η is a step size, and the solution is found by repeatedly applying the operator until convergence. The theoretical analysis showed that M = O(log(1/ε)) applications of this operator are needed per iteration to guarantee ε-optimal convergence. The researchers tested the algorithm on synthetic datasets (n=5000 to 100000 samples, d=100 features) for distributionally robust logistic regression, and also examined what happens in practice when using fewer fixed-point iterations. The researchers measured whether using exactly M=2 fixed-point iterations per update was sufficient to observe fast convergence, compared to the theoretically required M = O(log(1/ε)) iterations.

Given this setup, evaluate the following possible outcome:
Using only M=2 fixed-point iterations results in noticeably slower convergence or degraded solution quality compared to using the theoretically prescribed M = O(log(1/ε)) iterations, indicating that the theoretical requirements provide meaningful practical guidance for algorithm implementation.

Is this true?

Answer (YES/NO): NO